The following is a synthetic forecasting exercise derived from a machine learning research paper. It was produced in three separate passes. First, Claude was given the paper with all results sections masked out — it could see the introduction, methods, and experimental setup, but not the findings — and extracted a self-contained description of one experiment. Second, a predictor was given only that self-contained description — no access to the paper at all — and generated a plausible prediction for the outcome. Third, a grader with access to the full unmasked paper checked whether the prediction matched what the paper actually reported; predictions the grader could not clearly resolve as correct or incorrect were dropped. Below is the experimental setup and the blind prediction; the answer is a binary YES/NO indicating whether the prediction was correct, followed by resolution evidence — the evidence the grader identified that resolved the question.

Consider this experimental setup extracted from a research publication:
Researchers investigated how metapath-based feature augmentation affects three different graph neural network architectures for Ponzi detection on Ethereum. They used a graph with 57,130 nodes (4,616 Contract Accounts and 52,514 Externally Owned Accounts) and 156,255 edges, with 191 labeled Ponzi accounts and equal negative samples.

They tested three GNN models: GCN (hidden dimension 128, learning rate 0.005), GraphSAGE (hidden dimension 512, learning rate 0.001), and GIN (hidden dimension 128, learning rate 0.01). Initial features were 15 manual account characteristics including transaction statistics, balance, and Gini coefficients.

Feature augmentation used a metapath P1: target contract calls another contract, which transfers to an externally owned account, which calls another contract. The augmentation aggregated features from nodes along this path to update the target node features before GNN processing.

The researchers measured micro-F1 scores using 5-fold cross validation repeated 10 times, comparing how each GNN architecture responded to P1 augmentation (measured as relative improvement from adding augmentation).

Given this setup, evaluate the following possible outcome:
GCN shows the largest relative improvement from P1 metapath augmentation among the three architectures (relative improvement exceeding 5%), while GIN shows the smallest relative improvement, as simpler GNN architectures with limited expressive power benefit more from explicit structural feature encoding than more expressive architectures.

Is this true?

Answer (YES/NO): NO